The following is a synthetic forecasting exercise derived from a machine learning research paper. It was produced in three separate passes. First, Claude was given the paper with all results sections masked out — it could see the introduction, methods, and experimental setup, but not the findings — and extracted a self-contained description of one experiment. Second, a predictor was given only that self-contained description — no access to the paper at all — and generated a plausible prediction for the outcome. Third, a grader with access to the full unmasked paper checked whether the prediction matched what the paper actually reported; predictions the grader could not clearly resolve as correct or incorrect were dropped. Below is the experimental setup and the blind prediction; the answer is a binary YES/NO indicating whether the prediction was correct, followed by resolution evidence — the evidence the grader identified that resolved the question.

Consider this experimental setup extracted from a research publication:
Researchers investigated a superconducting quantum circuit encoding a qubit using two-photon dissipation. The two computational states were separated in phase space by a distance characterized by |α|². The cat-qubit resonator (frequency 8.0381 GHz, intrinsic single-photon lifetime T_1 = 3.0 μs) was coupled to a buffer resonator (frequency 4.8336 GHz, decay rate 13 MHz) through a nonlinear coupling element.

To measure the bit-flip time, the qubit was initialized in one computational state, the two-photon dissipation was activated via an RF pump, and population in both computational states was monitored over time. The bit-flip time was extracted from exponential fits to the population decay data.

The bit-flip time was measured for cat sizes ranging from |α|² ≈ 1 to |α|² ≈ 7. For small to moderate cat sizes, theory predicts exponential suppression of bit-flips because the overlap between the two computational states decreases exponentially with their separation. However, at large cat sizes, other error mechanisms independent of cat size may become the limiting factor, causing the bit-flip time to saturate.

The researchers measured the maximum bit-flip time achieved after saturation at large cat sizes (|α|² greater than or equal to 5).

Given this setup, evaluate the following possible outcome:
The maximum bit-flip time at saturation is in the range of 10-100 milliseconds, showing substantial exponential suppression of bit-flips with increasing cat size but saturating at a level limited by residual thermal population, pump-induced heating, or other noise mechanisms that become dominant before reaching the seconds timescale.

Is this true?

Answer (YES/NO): NO